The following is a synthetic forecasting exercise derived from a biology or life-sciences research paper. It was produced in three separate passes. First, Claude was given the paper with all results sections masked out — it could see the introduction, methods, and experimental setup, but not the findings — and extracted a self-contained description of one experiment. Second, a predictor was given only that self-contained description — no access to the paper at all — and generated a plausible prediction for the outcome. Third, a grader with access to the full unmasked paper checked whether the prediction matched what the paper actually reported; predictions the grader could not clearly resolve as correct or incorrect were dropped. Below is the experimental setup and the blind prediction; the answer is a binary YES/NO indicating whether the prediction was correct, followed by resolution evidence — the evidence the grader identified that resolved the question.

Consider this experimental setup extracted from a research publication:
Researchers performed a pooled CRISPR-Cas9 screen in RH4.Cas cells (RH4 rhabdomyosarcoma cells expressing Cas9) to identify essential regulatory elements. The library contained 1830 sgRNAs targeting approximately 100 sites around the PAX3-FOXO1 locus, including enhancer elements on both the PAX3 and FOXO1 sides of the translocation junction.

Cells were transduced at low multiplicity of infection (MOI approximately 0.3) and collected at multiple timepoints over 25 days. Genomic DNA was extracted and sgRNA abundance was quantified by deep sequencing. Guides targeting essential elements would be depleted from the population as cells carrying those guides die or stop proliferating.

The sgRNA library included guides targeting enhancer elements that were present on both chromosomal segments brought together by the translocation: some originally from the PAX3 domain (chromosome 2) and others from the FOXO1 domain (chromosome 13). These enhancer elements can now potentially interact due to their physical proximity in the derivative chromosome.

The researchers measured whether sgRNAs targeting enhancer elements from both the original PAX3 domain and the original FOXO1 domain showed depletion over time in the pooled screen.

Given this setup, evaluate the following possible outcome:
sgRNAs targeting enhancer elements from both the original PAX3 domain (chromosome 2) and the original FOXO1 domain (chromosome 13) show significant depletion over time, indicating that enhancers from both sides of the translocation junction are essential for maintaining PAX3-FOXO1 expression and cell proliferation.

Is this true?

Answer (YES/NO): NO